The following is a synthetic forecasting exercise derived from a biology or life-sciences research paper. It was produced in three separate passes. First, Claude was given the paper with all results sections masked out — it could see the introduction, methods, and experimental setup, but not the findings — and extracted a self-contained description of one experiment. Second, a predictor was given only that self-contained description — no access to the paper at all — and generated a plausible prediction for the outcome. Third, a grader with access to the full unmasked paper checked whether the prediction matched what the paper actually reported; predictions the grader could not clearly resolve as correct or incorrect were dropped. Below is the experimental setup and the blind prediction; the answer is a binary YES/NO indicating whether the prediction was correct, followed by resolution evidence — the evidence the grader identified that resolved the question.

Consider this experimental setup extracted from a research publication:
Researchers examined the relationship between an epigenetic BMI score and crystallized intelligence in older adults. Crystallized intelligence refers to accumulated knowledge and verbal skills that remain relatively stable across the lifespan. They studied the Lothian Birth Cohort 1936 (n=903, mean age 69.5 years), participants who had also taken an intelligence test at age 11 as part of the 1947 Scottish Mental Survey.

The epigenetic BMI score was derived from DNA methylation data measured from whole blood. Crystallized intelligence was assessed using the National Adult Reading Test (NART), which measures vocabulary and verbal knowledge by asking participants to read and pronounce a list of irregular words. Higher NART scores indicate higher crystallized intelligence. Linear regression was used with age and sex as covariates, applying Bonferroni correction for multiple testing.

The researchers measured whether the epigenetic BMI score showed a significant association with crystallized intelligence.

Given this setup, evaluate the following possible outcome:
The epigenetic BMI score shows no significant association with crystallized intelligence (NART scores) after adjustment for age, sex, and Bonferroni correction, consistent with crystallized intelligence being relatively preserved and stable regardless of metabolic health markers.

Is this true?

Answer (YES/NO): NO